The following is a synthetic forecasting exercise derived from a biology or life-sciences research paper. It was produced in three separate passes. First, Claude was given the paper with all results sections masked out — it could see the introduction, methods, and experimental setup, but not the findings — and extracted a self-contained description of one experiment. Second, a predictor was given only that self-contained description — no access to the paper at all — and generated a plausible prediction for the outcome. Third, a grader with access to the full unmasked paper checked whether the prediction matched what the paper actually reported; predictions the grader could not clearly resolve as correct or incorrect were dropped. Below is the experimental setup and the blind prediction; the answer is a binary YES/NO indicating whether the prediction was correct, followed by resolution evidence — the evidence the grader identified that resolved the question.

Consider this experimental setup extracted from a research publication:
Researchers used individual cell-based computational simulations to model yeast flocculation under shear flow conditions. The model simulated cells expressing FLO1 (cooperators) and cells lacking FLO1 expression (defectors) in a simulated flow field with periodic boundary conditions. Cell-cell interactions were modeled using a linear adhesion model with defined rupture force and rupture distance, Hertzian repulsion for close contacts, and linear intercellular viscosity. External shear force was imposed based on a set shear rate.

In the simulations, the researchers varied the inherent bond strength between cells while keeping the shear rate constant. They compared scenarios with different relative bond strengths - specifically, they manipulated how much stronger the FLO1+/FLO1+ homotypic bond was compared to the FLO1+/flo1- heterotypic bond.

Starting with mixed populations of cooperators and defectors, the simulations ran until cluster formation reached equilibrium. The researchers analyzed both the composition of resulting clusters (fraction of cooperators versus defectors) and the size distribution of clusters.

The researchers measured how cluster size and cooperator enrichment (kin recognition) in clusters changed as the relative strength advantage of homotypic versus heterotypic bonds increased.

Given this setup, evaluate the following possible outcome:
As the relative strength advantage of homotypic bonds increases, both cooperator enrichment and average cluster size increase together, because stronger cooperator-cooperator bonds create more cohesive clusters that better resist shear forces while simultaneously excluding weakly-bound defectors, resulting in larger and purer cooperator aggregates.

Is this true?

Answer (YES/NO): NO